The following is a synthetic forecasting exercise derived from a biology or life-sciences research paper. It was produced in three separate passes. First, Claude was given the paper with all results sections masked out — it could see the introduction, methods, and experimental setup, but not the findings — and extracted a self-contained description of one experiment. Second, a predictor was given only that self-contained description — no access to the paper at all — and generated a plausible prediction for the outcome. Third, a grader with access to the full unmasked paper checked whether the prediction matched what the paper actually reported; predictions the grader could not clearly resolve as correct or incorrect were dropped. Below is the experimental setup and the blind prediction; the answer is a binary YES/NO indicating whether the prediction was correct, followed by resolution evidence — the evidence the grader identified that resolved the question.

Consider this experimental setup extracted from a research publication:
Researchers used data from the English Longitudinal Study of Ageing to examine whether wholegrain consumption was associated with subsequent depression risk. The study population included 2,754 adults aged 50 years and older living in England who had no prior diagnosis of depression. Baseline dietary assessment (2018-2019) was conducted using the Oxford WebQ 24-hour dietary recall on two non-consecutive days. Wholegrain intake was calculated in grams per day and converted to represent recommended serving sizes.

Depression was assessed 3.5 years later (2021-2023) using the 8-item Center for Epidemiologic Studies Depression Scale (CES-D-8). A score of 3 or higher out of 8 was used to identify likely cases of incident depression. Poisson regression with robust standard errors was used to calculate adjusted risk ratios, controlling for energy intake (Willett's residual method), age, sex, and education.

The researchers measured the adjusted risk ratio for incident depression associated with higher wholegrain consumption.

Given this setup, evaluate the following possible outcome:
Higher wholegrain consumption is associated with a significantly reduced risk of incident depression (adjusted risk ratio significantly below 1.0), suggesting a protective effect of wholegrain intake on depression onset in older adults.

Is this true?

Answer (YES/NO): YES